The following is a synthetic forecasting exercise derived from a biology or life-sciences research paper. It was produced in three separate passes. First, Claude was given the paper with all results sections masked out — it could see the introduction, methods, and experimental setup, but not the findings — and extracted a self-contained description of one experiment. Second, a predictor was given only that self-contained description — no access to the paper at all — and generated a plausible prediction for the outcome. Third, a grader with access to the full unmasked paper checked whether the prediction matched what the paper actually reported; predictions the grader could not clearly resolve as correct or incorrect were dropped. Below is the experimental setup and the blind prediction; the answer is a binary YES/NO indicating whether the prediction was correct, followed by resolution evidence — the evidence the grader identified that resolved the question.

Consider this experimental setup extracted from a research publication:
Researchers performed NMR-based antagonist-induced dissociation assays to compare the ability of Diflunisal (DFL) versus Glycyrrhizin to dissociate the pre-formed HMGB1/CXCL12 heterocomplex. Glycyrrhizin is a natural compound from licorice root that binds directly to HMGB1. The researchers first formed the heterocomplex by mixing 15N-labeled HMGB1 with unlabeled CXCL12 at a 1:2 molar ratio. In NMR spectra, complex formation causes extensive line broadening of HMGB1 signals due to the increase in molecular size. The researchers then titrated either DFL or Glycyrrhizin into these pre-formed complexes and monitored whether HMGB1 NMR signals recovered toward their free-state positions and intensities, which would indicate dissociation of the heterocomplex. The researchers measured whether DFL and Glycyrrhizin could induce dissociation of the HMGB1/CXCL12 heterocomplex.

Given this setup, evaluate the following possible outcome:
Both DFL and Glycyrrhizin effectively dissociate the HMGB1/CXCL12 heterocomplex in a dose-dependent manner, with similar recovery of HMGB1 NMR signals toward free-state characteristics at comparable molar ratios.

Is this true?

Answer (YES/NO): NO